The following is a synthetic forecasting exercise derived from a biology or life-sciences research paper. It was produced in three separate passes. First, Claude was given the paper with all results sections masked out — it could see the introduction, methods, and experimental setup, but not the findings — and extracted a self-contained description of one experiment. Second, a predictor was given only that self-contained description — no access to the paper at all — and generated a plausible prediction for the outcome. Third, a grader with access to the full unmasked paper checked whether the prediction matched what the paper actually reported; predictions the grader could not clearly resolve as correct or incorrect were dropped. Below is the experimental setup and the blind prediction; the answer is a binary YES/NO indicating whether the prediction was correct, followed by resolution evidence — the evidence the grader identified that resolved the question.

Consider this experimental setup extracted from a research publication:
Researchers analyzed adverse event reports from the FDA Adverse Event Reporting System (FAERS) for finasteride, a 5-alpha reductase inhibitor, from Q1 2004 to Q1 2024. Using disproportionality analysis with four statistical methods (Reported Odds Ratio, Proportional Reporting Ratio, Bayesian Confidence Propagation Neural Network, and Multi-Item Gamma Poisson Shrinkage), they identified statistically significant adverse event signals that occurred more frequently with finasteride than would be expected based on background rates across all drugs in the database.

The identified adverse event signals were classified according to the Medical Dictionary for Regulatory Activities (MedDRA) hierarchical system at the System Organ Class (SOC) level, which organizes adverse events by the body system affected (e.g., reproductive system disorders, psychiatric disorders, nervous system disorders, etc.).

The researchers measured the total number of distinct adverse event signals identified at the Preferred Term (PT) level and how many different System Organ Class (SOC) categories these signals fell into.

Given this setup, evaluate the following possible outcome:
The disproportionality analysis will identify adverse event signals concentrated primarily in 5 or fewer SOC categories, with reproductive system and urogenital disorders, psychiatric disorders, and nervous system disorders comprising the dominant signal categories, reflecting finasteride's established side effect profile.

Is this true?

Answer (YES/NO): NO